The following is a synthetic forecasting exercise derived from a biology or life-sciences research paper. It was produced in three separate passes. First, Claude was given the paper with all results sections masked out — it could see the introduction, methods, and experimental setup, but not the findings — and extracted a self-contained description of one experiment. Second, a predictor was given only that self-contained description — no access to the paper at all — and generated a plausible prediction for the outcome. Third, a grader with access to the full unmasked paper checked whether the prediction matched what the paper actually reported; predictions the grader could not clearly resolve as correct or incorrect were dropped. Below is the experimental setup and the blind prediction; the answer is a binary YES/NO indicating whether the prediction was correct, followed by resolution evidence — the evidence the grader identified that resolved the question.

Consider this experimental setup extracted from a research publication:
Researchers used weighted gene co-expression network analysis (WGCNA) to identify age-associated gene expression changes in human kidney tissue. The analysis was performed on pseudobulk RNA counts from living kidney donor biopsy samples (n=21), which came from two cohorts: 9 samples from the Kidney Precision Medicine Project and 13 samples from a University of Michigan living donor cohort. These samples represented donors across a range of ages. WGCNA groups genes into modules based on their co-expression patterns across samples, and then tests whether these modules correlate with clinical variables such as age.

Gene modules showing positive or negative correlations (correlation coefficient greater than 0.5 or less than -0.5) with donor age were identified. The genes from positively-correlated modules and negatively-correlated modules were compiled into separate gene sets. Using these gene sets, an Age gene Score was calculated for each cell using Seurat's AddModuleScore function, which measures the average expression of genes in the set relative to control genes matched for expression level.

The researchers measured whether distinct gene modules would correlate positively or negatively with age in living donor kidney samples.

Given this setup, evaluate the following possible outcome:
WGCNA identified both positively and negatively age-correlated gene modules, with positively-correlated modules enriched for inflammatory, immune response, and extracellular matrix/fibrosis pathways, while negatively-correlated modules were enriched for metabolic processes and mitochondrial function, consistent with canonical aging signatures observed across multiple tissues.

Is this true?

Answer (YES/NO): NO